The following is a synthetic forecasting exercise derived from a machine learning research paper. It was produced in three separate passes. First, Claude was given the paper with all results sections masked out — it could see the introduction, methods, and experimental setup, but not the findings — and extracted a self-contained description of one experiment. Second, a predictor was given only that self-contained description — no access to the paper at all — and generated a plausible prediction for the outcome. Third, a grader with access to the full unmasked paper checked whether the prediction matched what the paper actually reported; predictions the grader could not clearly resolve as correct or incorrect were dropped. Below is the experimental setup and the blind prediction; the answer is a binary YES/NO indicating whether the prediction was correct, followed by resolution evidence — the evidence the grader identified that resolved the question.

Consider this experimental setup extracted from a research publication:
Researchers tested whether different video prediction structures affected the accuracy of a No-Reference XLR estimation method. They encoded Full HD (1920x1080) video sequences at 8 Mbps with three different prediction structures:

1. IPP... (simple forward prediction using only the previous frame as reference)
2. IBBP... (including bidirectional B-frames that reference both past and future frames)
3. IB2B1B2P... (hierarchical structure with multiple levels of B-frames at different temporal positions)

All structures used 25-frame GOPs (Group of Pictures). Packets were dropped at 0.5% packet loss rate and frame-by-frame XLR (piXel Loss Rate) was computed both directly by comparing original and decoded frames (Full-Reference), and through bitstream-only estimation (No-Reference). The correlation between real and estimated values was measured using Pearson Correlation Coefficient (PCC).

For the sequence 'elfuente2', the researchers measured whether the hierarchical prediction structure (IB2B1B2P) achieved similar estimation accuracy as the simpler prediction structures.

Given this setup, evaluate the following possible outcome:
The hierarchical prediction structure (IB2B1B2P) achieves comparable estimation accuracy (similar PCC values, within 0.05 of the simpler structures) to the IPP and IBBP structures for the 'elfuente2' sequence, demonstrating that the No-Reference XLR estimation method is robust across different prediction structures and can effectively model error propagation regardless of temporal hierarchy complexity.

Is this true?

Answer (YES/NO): YES